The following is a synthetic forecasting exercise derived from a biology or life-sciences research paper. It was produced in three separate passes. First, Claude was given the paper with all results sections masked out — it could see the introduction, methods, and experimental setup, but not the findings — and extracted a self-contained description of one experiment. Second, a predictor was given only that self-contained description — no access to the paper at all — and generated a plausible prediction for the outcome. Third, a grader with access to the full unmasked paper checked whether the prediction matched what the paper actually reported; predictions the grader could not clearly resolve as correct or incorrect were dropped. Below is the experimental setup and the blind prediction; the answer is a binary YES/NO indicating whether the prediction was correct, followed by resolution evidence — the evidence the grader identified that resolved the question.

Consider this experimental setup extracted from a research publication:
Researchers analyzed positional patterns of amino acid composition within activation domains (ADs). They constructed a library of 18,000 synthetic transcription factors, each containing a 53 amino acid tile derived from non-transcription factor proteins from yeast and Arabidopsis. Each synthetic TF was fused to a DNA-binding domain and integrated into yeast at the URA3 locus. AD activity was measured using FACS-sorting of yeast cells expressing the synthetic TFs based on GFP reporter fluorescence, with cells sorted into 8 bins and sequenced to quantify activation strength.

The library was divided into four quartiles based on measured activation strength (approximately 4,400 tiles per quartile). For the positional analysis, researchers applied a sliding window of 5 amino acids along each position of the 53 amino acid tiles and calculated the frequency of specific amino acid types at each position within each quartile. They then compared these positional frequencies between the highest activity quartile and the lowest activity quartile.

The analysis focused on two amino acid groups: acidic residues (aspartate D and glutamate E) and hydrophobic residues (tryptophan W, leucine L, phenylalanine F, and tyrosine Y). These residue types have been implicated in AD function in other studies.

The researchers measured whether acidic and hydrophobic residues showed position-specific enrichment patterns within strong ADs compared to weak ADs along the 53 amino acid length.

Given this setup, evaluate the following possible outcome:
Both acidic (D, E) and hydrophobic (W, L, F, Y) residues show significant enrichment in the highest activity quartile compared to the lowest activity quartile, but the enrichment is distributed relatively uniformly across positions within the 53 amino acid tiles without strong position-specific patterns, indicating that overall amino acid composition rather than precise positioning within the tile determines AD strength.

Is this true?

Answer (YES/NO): NO